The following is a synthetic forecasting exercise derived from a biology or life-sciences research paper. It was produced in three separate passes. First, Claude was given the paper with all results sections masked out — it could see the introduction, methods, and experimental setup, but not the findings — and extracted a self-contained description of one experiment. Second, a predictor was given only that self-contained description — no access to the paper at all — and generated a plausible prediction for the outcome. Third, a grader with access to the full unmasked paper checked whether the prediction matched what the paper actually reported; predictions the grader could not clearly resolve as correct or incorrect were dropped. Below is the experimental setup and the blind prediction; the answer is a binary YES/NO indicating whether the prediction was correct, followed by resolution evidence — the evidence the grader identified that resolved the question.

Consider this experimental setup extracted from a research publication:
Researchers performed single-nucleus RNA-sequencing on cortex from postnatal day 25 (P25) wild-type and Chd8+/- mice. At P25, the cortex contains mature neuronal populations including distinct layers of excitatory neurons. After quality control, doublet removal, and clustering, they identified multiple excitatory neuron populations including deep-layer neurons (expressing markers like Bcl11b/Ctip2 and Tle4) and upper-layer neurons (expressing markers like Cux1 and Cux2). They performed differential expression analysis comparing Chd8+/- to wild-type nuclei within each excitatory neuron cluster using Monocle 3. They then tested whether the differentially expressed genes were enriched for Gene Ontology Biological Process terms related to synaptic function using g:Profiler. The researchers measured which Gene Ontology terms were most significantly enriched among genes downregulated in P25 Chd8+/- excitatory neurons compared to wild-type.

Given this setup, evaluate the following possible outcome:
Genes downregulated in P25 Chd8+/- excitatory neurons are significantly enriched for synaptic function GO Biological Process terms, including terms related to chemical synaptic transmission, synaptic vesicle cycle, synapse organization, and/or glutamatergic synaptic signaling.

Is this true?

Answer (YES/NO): YES